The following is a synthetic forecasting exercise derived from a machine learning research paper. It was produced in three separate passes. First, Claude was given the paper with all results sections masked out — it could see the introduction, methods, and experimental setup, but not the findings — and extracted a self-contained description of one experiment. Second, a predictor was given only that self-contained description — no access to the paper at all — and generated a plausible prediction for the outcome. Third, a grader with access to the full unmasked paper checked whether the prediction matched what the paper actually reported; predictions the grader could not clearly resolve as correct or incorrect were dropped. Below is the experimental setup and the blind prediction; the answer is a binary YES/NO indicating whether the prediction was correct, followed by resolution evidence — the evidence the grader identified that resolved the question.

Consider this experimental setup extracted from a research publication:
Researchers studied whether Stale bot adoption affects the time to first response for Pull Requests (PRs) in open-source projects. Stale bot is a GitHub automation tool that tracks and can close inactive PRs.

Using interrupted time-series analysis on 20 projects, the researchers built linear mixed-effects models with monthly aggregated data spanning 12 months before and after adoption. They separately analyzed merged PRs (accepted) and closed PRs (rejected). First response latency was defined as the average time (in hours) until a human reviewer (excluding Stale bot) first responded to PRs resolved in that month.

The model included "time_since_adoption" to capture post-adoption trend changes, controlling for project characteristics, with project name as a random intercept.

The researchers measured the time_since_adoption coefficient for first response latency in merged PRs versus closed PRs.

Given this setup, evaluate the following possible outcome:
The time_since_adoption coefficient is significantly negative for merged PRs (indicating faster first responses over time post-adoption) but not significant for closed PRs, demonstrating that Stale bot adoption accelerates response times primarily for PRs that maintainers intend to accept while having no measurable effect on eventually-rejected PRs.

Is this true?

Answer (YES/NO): YES